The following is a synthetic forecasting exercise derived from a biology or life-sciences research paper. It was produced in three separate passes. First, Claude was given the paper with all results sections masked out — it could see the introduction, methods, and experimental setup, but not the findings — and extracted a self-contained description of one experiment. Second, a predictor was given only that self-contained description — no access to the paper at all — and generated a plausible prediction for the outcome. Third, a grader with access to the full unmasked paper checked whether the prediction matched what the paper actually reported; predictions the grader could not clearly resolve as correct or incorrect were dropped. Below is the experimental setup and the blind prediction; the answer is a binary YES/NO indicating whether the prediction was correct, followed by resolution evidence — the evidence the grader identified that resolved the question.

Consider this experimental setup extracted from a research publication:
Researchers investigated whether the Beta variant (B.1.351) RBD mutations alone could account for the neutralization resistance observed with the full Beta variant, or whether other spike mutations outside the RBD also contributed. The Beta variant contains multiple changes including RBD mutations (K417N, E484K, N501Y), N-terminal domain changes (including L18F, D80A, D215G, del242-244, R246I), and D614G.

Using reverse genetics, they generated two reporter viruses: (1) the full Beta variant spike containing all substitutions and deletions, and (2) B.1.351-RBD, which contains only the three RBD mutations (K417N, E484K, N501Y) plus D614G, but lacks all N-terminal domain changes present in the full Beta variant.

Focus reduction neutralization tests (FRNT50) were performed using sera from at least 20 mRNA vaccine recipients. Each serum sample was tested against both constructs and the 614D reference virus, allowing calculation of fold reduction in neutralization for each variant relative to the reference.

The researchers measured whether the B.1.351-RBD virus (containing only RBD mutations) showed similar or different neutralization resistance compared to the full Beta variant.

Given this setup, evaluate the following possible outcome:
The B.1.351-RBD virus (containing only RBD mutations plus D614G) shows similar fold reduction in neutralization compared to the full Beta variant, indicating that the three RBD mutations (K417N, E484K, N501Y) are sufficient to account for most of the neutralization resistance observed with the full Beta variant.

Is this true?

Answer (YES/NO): NO